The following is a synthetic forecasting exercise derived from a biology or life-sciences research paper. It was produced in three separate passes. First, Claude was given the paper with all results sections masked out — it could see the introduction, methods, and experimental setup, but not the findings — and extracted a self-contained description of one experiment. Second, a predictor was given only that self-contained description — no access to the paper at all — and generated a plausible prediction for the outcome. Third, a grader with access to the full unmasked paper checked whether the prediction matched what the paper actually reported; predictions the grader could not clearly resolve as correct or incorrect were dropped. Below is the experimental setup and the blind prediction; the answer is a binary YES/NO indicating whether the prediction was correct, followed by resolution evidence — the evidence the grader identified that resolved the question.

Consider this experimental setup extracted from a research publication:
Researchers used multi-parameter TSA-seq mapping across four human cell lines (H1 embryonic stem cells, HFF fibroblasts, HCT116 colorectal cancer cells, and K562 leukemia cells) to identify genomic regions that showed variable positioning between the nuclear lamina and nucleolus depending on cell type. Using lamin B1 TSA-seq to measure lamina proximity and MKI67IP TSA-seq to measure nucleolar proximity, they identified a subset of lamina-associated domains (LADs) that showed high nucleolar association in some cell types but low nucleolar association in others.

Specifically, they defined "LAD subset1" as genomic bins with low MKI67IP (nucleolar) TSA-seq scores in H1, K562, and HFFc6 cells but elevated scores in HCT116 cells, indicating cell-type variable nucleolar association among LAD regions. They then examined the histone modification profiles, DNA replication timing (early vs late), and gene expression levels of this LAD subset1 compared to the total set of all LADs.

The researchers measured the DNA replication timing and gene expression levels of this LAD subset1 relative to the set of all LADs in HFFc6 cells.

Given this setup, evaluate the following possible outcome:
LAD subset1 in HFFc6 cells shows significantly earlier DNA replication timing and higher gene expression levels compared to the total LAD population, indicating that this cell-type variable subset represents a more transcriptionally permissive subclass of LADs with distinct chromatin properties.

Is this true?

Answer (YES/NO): NO